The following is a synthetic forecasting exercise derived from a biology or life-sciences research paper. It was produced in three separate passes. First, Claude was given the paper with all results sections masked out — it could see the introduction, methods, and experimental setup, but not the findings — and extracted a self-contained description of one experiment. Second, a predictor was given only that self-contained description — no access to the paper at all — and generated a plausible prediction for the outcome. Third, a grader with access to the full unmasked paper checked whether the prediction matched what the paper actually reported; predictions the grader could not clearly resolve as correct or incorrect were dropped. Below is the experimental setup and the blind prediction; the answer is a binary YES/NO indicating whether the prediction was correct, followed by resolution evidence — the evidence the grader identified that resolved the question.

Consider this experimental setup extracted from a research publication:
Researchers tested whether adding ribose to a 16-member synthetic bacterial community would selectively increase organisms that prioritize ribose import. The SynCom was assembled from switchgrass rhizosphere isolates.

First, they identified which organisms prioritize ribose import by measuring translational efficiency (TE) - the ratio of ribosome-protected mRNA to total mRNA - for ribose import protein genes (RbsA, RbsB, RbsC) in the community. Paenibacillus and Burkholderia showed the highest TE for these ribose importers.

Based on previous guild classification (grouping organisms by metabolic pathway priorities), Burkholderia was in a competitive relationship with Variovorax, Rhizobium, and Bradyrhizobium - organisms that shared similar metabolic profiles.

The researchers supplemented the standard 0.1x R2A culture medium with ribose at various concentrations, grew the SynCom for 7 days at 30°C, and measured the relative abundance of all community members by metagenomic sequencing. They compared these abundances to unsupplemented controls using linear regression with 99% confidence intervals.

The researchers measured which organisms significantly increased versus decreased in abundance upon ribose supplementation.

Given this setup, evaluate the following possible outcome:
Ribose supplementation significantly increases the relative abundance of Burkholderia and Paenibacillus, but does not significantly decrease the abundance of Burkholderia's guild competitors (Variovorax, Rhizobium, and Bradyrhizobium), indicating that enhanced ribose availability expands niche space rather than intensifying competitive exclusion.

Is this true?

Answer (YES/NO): NO